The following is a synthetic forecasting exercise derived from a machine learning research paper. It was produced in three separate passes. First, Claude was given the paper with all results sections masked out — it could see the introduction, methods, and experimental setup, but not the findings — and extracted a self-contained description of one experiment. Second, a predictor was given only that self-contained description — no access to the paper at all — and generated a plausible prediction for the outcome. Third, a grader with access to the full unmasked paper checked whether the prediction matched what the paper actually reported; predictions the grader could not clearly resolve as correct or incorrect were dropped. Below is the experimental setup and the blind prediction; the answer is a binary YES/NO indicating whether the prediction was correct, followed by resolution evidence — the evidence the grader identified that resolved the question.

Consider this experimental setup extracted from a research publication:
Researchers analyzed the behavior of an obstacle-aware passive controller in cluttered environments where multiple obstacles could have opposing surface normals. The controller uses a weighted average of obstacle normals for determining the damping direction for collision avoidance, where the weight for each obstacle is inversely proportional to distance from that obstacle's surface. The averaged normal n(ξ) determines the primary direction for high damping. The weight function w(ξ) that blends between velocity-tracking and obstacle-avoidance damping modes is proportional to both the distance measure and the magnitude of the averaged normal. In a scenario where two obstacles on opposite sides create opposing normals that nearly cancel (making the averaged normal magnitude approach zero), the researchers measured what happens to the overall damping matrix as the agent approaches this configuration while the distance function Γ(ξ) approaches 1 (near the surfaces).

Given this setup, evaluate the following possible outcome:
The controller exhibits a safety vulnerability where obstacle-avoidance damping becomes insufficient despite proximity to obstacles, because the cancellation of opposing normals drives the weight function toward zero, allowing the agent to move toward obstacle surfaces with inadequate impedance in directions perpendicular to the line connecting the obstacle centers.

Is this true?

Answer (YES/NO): NO